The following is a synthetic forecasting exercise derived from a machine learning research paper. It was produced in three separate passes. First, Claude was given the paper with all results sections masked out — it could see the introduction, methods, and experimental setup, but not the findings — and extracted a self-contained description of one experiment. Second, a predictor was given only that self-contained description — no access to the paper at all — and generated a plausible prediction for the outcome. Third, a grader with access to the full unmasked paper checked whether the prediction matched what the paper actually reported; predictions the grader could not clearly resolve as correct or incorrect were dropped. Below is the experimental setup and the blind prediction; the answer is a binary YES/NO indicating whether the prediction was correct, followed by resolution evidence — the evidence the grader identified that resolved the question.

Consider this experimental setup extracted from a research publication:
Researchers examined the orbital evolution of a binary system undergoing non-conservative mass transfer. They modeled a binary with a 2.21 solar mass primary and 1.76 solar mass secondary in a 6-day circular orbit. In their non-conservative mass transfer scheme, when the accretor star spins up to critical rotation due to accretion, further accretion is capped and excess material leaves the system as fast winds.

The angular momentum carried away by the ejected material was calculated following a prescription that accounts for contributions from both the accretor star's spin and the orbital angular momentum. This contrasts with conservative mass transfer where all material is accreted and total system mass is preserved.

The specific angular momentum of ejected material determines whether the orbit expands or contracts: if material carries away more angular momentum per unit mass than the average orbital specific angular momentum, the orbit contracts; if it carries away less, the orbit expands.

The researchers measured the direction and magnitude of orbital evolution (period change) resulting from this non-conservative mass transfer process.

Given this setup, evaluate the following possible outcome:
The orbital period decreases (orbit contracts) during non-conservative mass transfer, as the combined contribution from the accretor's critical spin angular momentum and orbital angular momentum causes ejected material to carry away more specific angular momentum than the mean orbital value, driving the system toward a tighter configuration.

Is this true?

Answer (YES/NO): NO